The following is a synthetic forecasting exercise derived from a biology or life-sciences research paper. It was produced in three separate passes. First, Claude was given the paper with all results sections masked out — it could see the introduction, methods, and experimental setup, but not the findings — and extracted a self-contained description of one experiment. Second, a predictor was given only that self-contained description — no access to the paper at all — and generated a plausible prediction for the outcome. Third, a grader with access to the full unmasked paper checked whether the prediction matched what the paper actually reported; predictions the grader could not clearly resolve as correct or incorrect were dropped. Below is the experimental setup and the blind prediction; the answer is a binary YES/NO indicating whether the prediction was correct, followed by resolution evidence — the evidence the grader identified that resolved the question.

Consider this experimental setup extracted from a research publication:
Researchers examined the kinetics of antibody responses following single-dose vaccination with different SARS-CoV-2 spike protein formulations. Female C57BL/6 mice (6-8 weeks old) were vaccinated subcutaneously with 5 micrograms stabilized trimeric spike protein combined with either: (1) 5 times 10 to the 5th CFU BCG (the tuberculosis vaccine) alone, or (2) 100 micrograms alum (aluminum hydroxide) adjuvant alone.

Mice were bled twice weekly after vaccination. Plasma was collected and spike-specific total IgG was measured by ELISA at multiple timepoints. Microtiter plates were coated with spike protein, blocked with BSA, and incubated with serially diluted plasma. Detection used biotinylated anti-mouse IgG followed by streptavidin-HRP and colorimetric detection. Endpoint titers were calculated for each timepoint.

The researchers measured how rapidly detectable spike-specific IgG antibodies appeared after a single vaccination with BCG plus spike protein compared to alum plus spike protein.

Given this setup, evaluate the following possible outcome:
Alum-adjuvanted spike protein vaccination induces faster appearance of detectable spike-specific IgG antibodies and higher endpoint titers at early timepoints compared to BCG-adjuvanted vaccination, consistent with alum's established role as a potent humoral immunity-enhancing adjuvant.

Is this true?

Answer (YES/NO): NO